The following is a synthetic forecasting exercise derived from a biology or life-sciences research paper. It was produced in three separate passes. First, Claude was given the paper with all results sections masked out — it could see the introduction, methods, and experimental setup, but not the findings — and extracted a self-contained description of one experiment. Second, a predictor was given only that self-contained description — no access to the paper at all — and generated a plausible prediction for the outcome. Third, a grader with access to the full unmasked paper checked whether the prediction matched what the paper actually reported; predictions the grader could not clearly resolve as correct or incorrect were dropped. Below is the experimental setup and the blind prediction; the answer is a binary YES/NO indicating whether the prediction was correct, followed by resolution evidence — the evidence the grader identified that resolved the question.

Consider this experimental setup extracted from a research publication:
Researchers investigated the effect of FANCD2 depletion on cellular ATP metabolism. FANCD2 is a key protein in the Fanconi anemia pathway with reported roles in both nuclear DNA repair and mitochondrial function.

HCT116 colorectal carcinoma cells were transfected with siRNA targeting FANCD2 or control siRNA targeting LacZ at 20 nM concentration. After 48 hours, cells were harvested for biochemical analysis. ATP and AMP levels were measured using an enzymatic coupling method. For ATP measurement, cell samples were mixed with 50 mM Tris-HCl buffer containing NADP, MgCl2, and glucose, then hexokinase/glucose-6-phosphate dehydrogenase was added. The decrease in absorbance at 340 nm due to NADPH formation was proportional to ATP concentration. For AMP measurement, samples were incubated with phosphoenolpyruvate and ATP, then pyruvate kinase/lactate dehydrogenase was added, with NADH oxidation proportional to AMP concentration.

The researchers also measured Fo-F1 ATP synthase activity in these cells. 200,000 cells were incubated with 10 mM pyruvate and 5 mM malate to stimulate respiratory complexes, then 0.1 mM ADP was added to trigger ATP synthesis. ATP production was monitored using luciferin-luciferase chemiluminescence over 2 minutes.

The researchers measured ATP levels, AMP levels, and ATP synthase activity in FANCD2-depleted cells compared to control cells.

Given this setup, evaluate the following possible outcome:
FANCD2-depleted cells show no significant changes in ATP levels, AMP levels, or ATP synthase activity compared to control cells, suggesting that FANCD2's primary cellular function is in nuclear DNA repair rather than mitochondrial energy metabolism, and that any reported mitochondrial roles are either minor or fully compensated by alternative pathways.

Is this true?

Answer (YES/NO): NO